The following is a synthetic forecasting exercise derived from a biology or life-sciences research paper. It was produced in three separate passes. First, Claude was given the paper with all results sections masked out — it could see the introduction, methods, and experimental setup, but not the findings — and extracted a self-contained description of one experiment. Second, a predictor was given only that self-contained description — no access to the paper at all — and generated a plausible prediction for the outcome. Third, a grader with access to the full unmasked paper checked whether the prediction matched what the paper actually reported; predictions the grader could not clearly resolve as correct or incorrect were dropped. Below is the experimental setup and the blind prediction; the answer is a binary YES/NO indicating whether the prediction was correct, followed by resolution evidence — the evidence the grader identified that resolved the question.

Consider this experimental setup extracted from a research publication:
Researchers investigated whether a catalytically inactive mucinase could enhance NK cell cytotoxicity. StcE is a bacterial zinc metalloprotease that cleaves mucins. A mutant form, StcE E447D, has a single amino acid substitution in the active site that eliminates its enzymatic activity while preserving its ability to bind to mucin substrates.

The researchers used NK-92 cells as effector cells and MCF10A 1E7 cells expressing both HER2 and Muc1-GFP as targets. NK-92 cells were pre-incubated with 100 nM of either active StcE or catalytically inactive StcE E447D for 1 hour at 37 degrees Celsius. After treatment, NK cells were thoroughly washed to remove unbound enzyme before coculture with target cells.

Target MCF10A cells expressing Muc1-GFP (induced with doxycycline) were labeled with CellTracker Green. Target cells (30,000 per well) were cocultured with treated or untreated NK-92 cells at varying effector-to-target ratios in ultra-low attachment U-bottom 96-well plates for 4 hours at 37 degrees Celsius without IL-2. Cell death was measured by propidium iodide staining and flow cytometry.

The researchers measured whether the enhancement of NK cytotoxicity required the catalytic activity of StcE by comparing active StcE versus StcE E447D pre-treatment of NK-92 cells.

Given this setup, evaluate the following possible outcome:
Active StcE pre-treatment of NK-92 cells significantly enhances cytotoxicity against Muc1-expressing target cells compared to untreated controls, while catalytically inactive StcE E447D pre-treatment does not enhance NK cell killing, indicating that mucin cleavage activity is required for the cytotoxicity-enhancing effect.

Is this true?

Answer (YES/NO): YES